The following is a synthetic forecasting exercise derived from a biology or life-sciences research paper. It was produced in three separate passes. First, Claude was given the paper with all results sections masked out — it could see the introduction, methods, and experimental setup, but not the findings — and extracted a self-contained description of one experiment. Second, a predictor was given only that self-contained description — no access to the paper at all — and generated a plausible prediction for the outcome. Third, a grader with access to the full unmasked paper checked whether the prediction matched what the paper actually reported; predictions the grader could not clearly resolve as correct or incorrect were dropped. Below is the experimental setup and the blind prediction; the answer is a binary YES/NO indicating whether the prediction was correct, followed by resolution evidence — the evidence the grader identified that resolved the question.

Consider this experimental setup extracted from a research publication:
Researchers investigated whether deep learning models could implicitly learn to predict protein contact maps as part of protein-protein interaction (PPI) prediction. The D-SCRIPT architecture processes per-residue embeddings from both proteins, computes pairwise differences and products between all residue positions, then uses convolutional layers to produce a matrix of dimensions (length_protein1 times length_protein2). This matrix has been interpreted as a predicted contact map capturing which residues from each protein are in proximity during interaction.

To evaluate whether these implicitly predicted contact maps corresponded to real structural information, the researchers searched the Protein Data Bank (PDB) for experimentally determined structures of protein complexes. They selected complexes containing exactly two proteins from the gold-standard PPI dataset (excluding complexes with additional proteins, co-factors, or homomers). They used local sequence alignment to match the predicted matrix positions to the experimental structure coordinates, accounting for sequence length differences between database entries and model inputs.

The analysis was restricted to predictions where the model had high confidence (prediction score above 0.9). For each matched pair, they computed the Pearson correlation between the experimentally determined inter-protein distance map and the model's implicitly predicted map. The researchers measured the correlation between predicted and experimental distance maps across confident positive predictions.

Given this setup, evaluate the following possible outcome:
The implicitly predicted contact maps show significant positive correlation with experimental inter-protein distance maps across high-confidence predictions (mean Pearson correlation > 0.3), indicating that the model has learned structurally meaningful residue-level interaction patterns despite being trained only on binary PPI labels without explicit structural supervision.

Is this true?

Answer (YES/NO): NO